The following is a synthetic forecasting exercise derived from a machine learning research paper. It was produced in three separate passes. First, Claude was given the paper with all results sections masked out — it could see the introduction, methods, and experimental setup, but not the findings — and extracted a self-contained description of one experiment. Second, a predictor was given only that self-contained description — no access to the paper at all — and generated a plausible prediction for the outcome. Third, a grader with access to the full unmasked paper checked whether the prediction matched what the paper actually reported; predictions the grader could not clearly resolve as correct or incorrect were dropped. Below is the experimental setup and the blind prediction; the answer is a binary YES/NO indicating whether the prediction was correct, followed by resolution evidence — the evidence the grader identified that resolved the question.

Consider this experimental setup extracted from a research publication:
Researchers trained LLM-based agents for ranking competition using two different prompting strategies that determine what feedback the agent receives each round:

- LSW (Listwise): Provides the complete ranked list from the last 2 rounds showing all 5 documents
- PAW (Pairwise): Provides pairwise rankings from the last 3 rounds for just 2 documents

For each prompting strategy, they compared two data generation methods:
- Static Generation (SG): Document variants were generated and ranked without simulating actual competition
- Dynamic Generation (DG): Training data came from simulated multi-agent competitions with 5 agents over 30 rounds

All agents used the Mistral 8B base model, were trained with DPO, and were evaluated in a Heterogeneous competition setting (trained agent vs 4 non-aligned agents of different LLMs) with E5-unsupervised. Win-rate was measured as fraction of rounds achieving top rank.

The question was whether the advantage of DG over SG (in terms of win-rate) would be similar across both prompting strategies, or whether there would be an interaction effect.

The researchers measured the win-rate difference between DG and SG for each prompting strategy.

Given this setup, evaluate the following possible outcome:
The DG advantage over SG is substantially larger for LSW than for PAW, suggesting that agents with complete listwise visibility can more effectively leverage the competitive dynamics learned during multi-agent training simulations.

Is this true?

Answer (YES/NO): YES